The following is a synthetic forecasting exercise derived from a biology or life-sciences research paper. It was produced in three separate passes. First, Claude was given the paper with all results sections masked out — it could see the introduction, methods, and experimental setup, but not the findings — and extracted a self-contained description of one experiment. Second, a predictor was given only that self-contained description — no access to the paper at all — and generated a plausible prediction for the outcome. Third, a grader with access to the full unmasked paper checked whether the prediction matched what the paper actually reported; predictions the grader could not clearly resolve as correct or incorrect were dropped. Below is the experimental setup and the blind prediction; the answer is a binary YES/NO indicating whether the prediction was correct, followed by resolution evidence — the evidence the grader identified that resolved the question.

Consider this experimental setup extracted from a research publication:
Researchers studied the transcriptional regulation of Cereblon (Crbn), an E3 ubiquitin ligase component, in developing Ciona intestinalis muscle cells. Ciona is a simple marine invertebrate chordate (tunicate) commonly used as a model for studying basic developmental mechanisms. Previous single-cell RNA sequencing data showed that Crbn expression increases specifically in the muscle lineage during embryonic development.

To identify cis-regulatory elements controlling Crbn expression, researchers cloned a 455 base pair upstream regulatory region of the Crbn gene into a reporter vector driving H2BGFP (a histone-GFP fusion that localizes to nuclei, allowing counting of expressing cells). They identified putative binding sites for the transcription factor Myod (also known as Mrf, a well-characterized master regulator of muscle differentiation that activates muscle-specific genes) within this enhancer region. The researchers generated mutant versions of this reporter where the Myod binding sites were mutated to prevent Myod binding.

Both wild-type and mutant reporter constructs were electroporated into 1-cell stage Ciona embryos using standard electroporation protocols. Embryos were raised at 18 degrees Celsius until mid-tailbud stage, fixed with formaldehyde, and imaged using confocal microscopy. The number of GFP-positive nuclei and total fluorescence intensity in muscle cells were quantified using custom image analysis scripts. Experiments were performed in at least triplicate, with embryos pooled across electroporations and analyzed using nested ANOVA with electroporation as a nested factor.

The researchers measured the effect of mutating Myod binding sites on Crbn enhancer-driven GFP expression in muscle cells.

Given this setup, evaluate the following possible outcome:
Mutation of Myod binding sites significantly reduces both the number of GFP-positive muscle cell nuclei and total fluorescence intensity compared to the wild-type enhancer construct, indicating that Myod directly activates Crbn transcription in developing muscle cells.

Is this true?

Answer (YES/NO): YES